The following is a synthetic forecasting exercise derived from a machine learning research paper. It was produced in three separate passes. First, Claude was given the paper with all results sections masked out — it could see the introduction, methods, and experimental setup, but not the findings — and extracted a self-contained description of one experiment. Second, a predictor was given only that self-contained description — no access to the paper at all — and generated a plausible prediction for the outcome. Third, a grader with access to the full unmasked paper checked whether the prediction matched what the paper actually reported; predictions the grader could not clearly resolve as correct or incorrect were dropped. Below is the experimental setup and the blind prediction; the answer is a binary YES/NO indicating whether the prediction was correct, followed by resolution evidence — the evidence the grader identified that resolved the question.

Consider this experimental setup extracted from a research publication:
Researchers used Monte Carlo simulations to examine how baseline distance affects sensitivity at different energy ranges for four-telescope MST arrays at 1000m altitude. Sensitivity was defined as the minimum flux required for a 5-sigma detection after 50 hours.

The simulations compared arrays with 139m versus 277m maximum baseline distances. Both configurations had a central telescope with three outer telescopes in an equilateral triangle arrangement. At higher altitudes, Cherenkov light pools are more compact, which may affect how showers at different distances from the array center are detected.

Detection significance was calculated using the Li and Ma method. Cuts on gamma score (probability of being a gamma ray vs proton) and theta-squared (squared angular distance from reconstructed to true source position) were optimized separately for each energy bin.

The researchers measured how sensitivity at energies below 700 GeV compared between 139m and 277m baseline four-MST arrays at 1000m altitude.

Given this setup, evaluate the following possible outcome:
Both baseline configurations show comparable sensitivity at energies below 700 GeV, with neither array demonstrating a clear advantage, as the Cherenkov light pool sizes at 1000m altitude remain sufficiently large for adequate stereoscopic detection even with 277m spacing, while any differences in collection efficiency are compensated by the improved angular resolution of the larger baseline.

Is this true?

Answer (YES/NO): NO